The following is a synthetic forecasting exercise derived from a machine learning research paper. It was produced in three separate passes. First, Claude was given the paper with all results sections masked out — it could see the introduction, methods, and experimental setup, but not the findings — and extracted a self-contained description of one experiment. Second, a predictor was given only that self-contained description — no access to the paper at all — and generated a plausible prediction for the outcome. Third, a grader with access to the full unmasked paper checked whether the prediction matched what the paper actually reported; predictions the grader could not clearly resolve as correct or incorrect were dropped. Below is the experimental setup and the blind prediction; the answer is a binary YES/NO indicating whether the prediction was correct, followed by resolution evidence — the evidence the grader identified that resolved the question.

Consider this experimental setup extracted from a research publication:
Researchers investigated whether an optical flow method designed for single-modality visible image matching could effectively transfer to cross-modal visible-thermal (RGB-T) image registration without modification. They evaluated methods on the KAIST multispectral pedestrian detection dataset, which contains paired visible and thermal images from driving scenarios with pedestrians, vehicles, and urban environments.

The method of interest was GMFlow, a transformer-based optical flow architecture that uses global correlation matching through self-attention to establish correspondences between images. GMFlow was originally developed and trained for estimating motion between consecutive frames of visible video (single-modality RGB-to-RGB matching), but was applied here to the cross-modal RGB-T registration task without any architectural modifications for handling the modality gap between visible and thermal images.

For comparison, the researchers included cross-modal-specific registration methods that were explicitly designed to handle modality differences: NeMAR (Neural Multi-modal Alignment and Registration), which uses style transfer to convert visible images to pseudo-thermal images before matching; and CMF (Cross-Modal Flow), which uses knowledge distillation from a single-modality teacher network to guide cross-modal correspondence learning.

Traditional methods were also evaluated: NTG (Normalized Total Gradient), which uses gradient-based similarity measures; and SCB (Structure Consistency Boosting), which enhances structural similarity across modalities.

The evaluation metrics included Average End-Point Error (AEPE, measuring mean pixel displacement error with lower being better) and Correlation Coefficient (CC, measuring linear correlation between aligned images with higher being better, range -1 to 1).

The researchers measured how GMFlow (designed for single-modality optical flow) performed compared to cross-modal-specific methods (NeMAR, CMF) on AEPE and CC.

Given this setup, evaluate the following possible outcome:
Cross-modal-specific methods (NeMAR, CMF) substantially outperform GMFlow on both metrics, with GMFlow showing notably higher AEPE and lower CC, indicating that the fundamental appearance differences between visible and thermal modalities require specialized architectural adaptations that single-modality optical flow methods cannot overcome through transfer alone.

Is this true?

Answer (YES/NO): NO